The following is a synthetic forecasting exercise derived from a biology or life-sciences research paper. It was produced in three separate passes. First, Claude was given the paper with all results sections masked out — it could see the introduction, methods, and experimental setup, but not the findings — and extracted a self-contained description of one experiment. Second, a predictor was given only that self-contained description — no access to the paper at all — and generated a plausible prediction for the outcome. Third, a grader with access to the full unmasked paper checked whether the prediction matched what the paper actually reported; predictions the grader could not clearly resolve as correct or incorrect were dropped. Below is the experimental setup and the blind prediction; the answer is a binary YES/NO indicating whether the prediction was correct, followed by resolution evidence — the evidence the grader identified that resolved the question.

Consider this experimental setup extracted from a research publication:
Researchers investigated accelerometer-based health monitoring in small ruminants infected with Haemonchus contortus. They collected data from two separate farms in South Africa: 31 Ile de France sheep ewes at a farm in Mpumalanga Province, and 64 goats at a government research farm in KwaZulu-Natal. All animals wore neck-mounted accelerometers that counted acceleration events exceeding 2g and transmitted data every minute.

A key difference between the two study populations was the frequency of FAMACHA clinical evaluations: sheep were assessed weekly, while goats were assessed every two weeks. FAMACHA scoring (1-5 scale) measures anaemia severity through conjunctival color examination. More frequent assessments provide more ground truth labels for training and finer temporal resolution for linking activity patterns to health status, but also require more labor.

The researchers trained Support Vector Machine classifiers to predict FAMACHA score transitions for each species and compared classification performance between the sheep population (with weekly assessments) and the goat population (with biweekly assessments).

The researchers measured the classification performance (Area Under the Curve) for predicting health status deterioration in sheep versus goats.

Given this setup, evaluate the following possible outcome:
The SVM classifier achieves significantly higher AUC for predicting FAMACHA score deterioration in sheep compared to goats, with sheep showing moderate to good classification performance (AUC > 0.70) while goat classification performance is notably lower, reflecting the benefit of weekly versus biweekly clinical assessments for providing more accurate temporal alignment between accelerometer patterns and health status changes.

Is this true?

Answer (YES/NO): NO